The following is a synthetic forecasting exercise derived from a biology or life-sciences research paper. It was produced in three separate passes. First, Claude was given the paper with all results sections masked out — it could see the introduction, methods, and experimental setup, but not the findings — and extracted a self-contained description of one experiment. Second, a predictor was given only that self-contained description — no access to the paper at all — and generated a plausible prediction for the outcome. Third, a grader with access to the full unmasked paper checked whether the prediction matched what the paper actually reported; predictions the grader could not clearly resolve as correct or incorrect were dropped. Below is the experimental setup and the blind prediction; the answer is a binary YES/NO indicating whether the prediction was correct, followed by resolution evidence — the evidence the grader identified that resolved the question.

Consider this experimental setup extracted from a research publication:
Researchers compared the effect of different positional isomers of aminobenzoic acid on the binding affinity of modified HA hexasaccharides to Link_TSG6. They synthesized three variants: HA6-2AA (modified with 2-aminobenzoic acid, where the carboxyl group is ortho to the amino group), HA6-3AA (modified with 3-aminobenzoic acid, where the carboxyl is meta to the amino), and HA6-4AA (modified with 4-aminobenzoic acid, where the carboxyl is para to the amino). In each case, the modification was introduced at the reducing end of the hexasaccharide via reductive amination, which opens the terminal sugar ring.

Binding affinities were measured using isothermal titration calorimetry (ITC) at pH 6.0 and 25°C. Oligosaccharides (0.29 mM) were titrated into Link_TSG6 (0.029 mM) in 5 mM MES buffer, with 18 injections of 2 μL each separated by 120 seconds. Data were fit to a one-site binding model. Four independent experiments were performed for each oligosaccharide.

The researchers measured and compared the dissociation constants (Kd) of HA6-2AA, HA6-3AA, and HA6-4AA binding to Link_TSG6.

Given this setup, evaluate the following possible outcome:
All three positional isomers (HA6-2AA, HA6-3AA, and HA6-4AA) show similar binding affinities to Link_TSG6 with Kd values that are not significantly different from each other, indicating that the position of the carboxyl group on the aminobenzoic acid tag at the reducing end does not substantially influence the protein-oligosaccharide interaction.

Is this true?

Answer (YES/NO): NO